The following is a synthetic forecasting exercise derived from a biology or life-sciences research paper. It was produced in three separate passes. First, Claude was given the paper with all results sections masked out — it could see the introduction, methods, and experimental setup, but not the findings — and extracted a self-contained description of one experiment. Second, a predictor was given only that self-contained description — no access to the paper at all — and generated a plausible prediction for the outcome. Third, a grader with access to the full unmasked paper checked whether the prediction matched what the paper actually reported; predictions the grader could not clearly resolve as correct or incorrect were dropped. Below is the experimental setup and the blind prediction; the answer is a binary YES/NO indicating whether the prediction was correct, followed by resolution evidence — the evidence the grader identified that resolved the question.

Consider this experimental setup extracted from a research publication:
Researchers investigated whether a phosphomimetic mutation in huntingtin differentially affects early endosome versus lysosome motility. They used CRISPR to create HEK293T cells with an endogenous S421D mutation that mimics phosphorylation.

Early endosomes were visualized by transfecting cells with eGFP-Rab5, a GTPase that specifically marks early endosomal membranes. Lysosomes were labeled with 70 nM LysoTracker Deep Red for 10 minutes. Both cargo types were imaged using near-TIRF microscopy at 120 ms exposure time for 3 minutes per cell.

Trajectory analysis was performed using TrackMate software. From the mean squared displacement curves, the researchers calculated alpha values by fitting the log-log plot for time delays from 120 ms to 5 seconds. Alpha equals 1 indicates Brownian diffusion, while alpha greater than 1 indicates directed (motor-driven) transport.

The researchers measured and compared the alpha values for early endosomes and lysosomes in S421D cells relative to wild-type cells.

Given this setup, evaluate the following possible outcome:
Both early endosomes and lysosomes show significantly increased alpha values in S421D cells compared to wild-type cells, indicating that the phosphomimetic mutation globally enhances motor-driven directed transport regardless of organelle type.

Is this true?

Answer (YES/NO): NO